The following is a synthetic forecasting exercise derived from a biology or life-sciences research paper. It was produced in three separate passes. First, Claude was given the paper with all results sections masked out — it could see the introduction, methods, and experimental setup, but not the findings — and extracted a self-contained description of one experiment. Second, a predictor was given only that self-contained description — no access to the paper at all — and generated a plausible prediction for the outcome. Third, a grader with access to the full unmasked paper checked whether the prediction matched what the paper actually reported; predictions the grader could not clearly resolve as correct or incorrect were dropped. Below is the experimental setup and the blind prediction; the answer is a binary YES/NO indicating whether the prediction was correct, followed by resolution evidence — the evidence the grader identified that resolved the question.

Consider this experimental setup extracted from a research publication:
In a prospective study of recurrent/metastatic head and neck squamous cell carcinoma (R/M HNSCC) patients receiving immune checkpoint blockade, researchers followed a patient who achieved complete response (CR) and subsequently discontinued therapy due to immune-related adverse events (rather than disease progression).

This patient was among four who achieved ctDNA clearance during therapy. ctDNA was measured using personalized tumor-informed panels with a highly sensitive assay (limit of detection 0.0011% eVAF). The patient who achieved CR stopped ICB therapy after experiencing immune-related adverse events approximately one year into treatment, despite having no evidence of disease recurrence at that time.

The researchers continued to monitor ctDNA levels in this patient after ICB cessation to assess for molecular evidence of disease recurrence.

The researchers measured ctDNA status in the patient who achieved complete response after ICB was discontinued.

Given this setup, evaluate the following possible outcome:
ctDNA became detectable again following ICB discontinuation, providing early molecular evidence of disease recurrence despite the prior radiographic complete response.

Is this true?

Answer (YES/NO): NO